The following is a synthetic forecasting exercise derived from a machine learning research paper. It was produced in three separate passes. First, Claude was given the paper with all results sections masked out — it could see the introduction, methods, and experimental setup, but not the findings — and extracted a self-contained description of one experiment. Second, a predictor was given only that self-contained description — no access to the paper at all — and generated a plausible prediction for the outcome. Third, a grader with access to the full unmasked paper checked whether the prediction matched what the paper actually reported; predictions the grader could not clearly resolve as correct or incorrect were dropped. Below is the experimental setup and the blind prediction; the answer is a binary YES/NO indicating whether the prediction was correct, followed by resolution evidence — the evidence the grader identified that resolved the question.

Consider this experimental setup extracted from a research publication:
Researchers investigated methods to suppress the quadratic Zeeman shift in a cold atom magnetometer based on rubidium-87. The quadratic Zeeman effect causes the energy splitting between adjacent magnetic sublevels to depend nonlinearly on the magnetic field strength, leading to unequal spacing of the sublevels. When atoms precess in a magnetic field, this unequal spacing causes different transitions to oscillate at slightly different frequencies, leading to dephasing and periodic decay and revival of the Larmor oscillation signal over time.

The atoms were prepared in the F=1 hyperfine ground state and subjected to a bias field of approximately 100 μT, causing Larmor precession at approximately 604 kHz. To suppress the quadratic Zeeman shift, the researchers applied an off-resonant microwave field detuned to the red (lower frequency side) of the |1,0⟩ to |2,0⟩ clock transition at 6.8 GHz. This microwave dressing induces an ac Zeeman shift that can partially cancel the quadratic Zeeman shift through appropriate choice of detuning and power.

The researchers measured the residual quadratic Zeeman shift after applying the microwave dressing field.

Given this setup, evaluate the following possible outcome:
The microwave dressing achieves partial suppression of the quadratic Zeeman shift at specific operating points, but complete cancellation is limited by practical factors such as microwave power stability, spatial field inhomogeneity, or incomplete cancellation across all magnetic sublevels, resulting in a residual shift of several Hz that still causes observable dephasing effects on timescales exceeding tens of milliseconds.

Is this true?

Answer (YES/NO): NO